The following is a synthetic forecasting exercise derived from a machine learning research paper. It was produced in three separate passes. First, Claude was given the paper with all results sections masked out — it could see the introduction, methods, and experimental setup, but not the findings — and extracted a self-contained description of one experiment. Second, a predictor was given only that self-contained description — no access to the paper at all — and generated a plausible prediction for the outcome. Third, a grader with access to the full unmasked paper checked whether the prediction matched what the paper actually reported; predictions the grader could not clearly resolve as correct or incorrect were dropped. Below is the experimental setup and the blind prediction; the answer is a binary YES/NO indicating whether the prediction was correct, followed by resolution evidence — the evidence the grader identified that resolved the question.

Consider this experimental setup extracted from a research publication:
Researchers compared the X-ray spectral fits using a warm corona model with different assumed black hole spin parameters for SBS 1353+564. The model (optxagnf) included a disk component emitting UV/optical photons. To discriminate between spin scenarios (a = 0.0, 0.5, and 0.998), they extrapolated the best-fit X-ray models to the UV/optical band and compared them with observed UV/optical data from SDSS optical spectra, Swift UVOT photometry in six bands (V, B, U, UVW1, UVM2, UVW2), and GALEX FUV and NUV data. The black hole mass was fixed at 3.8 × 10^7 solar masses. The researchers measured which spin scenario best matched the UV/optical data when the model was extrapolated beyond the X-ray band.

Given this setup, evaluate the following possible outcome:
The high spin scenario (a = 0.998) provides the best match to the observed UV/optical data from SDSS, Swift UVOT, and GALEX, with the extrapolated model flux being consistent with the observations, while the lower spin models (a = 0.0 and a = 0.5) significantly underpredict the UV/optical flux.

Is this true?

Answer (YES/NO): NO